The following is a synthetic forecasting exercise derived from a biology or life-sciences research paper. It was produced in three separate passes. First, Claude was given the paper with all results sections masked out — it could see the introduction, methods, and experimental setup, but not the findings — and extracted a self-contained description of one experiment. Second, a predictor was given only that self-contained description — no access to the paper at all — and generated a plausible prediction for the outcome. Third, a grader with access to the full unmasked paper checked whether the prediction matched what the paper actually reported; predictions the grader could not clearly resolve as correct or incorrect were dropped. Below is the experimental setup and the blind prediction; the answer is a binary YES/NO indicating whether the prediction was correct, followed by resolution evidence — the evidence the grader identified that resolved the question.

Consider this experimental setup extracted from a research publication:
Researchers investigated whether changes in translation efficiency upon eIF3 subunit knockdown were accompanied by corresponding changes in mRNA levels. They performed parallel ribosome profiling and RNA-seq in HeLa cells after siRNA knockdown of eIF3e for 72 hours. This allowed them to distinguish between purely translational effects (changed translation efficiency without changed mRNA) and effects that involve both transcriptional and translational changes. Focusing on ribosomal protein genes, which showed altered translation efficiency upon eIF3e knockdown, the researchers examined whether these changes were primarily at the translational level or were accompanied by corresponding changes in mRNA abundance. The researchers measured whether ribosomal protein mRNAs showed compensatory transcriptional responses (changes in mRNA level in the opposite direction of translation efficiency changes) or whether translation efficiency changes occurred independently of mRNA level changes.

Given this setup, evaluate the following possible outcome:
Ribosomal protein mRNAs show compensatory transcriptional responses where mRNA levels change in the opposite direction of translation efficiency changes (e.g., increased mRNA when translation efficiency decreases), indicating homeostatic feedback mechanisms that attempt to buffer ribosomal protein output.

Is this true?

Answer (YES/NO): NO